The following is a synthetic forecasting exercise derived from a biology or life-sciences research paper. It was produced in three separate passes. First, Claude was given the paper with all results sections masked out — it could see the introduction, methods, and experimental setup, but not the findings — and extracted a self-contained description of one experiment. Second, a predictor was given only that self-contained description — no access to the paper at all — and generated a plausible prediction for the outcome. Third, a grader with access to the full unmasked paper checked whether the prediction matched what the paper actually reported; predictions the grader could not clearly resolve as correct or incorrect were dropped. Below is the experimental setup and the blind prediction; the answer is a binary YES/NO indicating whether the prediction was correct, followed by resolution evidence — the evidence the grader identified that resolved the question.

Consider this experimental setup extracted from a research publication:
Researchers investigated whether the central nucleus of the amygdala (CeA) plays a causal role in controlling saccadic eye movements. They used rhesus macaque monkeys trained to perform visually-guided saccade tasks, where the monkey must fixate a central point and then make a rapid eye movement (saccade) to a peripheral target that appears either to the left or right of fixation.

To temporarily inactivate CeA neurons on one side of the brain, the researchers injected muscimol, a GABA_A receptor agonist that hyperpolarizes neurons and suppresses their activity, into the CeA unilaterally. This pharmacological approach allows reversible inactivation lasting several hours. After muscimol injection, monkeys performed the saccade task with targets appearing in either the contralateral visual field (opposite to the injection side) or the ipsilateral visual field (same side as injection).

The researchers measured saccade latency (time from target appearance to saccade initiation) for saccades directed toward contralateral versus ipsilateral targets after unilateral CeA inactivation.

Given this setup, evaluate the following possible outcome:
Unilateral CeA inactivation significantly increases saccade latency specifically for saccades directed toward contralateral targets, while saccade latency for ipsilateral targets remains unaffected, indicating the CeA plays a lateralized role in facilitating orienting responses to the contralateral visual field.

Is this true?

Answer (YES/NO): NO